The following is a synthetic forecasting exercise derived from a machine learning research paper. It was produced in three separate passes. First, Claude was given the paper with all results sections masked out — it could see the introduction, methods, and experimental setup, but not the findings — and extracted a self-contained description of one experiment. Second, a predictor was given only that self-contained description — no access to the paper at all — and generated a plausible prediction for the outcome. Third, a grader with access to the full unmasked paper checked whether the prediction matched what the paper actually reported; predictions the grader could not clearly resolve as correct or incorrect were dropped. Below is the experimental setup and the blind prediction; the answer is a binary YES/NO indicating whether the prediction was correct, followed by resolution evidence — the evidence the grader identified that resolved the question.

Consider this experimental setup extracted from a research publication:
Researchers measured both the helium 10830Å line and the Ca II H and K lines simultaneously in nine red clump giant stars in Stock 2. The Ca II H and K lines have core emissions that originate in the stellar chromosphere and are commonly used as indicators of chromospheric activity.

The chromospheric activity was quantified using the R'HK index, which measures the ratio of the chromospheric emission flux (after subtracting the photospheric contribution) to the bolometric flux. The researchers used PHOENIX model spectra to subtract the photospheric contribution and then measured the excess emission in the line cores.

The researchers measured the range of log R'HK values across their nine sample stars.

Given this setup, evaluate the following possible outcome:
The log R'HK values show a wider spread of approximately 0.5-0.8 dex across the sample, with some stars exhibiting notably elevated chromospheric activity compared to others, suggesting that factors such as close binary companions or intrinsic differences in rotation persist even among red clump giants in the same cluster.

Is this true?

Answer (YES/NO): NO